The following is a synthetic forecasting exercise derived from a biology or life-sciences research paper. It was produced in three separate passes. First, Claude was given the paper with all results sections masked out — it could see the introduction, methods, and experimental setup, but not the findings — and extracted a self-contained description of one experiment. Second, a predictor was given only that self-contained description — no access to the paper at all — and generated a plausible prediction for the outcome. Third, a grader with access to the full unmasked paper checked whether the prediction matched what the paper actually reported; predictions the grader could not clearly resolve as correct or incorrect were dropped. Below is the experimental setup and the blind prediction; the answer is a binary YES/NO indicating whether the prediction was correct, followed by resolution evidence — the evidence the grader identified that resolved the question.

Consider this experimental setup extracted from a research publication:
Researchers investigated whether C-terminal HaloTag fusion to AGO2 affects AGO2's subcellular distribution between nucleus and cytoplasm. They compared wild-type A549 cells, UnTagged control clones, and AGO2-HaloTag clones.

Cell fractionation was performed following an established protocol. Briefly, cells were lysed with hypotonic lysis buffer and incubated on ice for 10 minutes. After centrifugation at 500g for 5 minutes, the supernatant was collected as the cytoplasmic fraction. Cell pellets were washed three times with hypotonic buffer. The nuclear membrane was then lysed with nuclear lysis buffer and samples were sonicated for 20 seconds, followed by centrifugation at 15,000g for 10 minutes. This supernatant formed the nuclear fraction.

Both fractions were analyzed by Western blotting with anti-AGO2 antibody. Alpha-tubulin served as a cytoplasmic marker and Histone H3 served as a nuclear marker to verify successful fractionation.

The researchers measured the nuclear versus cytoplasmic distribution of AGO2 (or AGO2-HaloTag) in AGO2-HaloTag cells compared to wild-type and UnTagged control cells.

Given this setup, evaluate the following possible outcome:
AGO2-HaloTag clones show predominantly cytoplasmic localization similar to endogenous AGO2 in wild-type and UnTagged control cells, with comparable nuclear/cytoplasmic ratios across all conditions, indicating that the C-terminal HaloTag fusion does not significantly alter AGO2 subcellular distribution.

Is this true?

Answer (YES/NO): NO